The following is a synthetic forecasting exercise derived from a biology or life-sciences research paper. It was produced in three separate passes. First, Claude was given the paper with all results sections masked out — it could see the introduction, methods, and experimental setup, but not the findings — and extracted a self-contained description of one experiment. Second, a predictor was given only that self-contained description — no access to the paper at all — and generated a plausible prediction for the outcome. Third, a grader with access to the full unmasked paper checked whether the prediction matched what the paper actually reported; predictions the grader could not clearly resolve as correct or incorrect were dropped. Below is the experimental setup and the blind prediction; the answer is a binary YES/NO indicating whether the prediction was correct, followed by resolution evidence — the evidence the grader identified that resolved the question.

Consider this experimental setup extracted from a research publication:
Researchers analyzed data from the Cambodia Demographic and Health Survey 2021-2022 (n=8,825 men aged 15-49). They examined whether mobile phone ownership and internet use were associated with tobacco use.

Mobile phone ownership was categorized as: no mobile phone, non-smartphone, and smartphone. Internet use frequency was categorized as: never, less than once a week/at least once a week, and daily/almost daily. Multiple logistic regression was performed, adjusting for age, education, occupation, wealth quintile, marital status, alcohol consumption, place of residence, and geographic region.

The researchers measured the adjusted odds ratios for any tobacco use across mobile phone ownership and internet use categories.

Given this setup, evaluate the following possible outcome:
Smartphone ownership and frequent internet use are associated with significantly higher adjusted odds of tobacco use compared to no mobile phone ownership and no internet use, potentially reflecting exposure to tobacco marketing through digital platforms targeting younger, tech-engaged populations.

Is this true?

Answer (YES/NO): NO